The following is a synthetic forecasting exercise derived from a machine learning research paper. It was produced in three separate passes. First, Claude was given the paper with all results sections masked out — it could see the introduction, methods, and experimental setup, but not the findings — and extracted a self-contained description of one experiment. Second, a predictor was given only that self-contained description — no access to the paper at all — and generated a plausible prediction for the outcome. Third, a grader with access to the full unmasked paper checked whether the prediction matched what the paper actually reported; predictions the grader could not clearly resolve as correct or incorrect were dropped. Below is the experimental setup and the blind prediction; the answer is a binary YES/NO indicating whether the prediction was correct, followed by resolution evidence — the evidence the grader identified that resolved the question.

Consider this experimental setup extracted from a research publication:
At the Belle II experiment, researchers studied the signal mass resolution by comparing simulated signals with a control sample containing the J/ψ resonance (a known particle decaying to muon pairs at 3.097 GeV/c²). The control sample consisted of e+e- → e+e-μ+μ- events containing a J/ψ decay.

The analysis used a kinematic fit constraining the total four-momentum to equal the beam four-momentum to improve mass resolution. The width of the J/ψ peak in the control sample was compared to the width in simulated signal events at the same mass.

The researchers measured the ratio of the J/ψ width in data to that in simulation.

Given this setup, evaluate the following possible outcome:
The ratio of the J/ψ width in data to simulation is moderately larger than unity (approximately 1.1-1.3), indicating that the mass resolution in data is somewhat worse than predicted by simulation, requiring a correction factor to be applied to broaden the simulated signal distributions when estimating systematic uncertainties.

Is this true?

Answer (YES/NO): YES